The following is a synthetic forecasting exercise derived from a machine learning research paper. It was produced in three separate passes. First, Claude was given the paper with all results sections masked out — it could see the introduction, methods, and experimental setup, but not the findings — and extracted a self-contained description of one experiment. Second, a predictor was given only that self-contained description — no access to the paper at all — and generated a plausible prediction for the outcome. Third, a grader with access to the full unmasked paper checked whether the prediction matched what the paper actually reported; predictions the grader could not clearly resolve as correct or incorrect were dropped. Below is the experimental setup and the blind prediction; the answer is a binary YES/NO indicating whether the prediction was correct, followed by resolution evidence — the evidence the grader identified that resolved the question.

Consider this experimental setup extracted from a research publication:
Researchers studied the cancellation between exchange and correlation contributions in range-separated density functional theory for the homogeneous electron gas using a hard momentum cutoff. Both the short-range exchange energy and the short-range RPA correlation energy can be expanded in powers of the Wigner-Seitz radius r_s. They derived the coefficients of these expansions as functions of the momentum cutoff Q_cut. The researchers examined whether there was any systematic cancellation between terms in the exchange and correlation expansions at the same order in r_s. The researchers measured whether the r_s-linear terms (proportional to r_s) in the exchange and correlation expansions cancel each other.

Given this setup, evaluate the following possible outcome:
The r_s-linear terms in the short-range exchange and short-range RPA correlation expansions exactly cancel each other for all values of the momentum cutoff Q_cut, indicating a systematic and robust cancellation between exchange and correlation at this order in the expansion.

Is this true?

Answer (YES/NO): YES